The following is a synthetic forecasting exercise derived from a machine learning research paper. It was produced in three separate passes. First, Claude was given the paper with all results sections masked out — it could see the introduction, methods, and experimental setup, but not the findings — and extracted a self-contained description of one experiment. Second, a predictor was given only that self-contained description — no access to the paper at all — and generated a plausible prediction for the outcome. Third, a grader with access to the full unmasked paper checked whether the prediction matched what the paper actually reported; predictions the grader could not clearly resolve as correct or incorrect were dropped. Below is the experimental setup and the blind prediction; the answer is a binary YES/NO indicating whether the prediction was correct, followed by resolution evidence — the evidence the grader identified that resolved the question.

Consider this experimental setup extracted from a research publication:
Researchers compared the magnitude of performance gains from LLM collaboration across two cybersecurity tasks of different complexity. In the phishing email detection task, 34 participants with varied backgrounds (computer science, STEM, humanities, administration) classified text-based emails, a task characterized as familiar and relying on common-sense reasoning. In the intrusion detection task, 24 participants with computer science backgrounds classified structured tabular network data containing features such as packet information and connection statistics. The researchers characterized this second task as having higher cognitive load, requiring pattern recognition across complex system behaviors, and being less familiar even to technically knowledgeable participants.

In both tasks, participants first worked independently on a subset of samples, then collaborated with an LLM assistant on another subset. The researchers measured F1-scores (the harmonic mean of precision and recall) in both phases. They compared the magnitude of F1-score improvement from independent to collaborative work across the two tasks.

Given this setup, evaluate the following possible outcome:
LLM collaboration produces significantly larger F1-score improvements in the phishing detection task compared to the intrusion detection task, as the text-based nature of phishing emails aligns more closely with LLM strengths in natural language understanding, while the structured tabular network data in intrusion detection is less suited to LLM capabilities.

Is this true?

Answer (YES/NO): NO